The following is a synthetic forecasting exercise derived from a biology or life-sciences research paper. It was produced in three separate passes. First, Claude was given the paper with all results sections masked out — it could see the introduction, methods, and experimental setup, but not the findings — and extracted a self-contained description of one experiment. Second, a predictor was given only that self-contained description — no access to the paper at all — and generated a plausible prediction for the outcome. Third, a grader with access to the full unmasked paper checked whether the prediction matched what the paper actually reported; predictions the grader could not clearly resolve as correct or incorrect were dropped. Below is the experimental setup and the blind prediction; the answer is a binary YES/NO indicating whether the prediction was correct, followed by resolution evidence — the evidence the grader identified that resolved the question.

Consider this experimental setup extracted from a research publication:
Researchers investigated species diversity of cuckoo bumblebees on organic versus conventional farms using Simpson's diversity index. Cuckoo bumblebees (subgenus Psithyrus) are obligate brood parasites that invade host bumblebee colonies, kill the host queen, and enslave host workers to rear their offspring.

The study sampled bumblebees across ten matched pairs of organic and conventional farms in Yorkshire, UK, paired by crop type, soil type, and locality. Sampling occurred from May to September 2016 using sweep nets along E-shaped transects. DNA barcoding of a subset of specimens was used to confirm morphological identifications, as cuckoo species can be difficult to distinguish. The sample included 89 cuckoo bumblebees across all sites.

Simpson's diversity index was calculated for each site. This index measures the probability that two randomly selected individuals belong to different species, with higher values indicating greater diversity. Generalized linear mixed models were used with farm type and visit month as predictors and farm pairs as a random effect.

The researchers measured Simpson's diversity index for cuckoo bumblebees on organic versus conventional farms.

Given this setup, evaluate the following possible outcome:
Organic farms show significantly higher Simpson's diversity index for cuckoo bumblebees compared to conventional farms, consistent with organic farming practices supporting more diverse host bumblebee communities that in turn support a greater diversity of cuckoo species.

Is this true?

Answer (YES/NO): NO